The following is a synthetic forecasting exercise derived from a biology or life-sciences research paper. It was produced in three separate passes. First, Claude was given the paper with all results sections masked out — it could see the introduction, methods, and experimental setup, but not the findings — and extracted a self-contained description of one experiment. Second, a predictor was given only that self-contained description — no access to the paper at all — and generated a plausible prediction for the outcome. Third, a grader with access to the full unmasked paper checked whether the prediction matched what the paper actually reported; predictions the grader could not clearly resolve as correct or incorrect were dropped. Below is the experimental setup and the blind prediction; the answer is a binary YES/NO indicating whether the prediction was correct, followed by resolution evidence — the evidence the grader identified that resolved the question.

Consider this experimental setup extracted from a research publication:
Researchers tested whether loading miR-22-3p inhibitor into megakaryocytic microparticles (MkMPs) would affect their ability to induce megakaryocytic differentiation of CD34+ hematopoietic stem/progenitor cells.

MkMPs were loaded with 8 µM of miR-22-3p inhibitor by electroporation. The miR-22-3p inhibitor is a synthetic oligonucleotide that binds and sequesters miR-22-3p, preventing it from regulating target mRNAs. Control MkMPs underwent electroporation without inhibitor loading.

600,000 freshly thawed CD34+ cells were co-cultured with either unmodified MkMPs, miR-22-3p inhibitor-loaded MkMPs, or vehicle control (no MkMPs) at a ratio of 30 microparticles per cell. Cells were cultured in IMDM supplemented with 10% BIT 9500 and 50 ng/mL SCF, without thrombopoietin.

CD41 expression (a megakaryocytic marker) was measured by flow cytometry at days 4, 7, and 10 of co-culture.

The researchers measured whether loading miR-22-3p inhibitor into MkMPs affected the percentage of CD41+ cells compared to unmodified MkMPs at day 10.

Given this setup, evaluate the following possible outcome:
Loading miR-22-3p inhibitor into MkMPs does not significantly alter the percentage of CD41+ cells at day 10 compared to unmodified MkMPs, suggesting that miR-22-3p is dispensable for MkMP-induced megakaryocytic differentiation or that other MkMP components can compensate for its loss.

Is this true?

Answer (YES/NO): YES